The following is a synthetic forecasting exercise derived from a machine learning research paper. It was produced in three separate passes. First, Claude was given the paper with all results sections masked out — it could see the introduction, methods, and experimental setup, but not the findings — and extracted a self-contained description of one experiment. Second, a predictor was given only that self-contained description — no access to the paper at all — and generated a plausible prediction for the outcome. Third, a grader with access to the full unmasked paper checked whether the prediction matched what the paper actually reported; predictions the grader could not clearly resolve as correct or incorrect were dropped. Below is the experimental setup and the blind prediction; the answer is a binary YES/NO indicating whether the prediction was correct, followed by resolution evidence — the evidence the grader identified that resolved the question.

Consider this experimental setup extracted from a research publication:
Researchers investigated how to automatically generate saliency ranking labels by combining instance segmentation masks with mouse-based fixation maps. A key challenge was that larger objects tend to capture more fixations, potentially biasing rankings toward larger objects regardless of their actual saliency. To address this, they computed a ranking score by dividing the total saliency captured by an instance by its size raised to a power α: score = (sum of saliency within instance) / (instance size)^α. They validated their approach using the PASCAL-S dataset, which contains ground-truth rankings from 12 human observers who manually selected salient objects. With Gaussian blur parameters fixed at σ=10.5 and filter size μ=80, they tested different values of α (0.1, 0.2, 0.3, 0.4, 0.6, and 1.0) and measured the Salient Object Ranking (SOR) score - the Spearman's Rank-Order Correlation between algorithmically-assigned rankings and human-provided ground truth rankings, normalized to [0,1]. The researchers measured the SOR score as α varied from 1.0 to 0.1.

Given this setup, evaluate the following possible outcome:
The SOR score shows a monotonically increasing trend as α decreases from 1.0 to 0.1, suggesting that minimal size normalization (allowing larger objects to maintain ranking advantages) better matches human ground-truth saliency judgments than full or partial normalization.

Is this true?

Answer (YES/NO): NO